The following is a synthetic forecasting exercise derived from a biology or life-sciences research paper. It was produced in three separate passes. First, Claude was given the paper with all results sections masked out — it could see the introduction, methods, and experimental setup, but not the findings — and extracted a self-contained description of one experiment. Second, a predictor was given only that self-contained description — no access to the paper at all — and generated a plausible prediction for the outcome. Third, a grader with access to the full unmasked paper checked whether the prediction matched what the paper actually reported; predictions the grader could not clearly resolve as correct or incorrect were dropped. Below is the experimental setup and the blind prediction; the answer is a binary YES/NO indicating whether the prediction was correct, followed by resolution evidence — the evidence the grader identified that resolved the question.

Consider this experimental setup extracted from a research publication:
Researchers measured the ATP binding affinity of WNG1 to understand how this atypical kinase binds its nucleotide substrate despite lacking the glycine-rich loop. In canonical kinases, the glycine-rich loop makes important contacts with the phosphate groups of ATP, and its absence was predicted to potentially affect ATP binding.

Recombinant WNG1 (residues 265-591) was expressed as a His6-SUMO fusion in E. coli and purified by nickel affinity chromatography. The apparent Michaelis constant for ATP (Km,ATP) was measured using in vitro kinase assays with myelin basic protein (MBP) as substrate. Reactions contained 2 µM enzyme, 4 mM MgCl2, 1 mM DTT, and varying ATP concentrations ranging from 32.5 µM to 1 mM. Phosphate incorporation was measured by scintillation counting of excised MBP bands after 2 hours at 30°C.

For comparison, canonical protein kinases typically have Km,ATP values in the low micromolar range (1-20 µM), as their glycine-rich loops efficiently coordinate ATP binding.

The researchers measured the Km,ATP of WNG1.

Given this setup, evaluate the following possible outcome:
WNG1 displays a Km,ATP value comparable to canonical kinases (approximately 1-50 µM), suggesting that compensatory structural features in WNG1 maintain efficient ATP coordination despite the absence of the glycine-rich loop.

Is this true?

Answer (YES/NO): NO